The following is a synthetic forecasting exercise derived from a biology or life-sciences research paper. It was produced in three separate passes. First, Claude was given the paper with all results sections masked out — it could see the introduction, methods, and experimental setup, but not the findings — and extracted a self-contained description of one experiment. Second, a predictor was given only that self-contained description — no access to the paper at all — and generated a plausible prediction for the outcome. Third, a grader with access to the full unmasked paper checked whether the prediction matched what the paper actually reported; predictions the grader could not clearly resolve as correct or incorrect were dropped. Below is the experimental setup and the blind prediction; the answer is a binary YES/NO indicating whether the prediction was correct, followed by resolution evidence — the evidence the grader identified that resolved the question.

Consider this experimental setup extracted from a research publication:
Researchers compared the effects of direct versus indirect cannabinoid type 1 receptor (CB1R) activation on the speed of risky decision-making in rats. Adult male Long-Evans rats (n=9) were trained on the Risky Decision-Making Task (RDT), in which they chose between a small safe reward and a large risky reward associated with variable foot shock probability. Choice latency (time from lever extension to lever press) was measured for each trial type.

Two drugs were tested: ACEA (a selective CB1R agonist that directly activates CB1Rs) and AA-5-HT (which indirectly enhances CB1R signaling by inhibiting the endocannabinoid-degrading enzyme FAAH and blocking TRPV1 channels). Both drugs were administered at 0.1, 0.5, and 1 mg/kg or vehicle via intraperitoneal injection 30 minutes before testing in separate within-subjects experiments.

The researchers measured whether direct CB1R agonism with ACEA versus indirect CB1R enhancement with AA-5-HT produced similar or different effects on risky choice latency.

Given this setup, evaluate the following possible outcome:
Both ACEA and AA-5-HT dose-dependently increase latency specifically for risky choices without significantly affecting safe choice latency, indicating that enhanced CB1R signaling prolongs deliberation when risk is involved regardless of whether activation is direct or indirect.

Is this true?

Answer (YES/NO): NO